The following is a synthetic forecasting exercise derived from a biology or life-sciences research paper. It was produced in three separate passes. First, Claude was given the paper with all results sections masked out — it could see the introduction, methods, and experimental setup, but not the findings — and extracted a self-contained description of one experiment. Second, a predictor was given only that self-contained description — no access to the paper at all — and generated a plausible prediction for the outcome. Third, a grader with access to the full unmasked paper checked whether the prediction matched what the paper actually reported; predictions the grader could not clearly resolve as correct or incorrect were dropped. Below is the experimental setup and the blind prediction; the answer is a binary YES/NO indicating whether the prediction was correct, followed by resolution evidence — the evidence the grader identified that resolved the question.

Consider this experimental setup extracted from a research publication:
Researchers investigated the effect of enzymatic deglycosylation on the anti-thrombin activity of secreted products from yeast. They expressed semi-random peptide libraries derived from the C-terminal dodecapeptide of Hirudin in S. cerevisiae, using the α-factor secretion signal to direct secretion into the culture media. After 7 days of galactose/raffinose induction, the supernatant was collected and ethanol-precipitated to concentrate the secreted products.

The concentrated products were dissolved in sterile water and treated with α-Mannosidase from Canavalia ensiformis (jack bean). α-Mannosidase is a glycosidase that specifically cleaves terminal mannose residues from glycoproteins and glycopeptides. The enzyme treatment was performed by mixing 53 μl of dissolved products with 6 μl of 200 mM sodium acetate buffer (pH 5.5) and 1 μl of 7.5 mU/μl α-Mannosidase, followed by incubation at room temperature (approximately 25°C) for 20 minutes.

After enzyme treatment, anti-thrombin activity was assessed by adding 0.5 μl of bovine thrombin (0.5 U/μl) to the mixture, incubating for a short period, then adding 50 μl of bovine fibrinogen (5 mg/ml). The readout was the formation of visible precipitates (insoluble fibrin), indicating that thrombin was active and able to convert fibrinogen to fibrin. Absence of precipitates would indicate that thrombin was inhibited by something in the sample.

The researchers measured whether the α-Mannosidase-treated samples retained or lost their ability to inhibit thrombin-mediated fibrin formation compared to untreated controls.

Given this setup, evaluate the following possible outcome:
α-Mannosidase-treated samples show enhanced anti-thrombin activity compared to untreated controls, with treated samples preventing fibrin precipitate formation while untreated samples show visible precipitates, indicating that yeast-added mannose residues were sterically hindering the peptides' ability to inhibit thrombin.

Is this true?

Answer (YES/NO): NO